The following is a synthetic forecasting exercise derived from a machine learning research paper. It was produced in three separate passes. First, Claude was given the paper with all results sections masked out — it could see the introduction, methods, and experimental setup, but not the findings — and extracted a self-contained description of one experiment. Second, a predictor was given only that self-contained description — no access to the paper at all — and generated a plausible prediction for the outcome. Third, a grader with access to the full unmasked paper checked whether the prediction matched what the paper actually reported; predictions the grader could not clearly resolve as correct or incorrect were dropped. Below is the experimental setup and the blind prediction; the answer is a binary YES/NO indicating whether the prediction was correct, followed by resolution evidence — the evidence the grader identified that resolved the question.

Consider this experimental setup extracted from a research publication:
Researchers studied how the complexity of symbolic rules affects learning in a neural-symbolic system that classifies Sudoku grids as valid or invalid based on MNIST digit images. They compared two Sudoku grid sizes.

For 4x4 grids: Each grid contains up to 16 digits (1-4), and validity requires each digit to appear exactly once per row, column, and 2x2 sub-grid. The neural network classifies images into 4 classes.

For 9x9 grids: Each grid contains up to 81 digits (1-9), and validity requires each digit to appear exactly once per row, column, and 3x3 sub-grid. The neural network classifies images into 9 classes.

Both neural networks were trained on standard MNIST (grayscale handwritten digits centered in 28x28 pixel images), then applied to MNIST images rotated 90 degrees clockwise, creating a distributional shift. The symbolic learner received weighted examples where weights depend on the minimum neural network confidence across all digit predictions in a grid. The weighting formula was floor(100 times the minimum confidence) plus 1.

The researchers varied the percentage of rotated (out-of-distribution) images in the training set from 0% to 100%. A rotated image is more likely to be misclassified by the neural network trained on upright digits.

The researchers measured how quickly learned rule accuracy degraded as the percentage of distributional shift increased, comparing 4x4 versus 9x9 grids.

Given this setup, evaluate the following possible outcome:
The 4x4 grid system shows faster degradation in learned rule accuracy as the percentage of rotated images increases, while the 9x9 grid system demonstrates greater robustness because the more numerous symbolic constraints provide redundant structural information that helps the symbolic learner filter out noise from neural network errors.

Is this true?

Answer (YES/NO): YES